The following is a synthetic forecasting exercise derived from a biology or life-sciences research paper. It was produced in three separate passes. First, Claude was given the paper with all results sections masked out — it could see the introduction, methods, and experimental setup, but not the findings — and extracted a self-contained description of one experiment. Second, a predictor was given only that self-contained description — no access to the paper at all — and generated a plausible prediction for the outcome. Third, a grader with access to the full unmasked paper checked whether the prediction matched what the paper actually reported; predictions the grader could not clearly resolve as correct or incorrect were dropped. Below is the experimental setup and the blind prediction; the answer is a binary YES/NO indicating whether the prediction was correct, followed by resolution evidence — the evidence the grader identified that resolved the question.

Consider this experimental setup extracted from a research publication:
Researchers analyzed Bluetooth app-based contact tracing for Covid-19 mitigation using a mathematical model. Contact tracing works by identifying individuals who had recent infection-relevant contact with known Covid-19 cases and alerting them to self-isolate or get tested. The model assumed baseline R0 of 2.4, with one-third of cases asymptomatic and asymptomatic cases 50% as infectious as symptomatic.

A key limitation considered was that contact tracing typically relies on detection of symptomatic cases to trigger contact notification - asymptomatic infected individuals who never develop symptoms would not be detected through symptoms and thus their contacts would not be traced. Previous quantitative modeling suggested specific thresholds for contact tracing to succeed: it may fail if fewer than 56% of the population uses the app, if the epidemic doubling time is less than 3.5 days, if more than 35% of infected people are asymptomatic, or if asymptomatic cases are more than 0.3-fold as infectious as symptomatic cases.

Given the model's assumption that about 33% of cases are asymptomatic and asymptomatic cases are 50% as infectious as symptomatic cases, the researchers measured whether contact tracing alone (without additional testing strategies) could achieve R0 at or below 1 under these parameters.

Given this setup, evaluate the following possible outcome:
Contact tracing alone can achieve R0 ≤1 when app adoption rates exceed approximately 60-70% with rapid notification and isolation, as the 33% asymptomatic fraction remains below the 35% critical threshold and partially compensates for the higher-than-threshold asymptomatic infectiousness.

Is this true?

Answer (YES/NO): NO